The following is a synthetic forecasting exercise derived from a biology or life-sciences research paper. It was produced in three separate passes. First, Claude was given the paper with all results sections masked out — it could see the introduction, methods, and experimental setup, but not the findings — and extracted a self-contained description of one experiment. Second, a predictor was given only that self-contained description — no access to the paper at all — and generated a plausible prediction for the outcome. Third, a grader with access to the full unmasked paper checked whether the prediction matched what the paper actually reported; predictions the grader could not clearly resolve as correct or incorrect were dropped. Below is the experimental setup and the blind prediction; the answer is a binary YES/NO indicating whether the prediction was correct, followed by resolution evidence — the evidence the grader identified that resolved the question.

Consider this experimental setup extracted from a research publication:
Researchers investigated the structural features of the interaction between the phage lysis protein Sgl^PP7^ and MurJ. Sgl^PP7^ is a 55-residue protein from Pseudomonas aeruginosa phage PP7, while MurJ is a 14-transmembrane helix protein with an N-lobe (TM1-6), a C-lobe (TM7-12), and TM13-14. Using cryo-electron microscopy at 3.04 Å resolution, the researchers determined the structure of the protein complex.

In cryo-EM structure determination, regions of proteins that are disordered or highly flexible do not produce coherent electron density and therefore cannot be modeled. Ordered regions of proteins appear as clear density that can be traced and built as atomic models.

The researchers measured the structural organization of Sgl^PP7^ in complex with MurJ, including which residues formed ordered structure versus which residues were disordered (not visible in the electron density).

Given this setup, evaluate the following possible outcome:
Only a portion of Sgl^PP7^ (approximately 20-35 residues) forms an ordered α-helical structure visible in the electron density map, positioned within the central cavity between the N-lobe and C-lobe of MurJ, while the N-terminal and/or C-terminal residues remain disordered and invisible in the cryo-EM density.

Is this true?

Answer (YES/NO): NO